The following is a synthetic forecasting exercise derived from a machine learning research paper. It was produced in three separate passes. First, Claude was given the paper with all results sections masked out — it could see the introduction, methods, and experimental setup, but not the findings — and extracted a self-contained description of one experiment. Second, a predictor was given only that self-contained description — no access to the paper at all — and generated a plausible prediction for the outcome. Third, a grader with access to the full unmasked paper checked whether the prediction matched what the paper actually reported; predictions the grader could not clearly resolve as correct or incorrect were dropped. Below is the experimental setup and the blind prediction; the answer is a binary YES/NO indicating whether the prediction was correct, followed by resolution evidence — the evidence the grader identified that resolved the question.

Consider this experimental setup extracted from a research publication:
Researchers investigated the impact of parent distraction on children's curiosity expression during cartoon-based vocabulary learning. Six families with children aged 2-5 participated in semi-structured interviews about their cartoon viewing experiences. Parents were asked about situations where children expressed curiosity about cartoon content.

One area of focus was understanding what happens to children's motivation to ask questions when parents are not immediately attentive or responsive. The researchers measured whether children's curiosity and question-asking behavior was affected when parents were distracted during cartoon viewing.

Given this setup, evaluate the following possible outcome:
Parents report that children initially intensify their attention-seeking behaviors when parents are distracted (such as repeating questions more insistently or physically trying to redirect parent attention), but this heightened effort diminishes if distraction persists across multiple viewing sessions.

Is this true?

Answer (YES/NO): NO